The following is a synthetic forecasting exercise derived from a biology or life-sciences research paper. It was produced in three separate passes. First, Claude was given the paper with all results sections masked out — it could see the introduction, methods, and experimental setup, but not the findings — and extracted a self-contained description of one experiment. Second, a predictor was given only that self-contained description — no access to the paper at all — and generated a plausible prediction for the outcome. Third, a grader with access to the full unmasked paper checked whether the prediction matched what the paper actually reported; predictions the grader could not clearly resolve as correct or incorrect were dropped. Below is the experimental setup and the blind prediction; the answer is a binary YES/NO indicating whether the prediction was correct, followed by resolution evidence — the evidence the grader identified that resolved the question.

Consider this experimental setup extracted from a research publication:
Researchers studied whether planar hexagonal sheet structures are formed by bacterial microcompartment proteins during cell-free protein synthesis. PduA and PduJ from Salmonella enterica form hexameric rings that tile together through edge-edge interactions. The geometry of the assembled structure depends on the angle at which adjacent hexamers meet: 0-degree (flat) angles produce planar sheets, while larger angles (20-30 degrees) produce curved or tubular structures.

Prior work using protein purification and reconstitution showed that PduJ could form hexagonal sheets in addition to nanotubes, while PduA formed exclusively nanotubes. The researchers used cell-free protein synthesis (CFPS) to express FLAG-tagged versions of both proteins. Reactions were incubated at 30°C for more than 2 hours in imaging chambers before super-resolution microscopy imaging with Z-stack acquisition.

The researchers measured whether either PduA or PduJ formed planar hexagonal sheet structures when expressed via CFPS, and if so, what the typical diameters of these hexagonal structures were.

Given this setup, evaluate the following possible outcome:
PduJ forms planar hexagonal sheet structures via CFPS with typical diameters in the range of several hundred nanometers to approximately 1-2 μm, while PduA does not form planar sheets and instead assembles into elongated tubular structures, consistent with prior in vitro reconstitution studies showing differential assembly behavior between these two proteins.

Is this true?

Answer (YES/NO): NO